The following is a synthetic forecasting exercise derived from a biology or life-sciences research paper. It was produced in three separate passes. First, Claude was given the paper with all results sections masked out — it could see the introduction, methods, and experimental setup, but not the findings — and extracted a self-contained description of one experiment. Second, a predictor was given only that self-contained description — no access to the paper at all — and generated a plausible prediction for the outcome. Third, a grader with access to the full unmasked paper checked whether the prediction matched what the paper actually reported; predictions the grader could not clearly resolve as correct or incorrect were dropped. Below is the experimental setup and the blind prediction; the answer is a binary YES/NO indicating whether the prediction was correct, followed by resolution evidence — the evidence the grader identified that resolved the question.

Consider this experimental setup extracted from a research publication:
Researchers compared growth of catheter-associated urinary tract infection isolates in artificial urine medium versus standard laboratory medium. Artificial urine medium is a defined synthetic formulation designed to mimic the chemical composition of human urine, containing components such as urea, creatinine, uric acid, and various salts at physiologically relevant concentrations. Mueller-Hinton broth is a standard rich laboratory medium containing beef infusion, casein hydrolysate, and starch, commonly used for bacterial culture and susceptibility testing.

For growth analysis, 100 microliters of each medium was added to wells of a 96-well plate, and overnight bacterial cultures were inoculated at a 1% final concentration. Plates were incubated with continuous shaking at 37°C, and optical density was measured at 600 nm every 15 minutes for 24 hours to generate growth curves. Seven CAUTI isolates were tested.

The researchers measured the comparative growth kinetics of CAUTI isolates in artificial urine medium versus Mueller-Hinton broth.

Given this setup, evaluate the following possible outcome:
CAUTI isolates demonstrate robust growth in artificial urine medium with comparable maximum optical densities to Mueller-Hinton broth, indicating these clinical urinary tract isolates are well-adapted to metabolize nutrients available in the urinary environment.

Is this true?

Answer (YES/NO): NO